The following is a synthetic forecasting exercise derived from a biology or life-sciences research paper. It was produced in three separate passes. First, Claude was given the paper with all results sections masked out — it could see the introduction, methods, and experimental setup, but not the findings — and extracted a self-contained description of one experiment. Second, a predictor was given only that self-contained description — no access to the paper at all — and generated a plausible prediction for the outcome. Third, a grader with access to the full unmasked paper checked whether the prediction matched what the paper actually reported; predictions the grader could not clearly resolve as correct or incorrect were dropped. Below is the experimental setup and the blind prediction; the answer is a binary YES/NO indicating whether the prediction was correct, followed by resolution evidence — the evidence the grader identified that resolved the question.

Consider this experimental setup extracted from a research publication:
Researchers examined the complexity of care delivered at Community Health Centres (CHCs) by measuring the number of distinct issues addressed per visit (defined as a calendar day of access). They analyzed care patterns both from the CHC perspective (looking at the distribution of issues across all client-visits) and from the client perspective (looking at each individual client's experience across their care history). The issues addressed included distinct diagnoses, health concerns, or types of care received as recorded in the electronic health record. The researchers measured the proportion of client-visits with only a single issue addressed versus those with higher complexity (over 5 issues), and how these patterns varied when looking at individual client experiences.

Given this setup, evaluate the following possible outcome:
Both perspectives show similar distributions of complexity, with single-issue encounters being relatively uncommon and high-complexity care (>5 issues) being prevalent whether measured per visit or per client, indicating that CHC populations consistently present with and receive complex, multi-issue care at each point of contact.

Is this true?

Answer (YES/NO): NO